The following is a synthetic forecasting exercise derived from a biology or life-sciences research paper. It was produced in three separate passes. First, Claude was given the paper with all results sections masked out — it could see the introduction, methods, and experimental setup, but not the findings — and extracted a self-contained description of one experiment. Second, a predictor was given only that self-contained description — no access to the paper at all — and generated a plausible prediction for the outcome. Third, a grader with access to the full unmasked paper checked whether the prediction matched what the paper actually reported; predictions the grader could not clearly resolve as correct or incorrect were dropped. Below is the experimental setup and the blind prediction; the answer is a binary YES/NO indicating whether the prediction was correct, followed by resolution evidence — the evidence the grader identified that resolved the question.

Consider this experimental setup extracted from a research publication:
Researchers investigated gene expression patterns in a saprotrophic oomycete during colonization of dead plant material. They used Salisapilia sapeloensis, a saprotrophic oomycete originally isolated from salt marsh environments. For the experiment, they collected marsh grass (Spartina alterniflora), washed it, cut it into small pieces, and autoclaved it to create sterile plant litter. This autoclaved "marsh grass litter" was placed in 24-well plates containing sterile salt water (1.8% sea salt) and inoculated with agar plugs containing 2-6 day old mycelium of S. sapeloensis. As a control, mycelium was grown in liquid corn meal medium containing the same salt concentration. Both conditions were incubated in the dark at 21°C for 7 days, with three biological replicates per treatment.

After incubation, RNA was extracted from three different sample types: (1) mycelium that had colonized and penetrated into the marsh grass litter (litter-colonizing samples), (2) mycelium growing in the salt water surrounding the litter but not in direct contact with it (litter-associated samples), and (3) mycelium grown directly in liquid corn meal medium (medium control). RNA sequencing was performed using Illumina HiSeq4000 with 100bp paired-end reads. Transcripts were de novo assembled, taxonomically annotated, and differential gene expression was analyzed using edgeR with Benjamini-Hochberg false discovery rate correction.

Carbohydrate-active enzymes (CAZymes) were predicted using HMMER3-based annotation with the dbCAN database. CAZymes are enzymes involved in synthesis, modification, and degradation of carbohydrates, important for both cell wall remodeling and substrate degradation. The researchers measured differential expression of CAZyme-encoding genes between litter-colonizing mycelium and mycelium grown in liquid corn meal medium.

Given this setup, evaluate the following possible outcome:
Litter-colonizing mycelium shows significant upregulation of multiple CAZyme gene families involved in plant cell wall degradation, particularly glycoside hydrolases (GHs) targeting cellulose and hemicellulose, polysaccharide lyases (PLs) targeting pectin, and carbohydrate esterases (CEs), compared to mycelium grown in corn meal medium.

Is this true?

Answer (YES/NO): NO